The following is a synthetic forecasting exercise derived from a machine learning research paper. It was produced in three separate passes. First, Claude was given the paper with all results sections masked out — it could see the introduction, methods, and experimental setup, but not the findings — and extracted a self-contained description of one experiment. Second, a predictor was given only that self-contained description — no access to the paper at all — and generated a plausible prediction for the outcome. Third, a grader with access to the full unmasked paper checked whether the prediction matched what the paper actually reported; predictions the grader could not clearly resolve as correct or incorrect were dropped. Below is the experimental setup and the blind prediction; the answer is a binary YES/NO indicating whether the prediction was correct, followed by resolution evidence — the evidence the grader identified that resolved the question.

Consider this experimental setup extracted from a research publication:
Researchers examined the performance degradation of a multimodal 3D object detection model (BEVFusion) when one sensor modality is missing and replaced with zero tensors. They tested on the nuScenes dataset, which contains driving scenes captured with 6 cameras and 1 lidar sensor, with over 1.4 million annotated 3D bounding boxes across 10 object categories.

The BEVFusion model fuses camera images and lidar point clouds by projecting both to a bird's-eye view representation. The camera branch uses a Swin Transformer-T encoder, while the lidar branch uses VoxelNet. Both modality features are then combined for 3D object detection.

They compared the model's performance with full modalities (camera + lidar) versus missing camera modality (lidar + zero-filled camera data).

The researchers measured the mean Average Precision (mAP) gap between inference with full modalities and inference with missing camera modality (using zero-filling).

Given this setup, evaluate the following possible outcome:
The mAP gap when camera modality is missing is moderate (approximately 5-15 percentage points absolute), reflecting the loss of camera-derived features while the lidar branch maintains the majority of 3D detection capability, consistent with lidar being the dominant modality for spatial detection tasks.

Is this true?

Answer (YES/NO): NO